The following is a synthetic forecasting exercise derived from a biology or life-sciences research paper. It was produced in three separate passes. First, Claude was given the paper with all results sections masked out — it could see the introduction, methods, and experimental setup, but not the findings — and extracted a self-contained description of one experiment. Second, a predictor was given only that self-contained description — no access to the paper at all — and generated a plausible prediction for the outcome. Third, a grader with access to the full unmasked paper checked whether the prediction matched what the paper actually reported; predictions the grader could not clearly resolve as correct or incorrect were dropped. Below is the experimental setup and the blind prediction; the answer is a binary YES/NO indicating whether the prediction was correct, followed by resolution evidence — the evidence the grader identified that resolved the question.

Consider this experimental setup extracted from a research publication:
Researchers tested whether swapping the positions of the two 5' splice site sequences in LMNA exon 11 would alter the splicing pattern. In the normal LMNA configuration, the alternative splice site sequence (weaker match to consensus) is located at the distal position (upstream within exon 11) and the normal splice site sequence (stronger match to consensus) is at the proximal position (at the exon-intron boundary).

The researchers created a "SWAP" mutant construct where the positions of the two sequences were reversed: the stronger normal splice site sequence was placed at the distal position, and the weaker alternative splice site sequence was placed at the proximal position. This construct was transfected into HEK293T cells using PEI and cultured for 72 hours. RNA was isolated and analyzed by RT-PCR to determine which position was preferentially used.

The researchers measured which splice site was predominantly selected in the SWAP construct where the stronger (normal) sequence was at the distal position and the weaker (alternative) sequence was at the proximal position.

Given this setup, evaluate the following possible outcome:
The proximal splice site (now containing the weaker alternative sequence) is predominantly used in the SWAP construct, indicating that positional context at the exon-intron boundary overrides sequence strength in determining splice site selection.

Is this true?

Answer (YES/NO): NO